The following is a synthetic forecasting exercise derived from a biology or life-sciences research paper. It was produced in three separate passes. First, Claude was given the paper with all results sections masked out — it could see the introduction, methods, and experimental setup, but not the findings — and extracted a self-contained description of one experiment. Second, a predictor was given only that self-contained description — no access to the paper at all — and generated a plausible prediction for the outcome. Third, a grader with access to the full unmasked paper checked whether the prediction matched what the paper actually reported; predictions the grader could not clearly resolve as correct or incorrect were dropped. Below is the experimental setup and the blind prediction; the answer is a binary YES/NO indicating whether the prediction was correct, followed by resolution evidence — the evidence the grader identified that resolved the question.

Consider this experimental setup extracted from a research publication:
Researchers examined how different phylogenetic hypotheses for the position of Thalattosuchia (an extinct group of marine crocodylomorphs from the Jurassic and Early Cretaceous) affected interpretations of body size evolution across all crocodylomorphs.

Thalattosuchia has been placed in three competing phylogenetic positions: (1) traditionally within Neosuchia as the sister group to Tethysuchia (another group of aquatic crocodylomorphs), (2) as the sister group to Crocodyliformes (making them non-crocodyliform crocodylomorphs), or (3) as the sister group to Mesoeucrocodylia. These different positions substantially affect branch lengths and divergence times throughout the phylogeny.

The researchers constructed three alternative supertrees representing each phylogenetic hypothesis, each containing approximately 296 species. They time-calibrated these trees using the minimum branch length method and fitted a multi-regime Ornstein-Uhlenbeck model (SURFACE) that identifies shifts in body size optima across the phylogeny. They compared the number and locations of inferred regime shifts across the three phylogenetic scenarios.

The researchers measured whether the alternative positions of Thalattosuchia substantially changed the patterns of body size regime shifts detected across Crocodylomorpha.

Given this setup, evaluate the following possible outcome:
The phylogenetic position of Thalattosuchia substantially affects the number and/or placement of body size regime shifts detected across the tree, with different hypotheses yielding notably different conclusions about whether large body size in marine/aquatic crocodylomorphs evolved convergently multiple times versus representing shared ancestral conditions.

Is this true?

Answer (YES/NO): YES